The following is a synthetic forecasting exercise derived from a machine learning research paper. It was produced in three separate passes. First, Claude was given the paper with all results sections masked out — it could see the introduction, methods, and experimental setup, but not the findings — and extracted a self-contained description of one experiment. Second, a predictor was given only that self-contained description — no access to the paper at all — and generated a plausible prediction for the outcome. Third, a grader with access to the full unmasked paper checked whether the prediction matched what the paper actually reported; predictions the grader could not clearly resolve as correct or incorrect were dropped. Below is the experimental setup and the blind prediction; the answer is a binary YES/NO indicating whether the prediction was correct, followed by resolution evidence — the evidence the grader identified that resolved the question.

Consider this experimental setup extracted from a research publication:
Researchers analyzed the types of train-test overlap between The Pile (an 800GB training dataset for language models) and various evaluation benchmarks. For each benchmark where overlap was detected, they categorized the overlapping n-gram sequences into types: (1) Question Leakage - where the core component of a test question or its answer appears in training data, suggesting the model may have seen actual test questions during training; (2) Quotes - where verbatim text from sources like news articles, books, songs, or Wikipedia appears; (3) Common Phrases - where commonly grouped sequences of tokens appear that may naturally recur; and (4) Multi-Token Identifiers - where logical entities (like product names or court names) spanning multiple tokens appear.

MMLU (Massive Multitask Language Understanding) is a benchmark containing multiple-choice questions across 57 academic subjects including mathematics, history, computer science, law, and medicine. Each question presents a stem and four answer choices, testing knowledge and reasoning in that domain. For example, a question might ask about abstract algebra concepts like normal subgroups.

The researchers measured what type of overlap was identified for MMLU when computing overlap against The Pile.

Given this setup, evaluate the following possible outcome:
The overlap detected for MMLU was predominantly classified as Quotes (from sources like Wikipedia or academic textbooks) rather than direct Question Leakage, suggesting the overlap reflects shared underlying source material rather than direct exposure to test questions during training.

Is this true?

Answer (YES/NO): NO